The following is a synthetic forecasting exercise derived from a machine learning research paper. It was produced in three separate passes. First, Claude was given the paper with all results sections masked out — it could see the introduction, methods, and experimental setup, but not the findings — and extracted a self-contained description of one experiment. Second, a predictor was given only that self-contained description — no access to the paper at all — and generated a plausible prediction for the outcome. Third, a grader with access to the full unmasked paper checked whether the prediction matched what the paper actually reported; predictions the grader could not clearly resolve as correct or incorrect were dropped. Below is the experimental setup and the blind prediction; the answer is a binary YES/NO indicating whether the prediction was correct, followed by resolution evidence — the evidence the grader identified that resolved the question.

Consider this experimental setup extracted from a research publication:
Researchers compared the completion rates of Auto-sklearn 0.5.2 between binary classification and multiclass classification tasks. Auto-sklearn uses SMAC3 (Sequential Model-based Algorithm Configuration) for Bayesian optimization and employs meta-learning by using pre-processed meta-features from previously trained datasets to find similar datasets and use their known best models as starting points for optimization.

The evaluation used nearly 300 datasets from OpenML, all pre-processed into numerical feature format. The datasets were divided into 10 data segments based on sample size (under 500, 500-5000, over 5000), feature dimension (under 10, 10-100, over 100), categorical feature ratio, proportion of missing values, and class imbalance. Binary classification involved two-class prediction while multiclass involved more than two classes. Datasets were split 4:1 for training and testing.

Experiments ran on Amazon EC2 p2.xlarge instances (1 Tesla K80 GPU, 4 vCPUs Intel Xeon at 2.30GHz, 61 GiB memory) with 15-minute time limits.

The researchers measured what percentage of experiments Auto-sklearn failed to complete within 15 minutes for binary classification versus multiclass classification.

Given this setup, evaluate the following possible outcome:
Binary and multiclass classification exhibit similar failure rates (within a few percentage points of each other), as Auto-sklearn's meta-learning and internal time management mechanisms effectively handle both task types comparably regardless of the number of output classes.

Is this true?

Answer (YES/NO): YES